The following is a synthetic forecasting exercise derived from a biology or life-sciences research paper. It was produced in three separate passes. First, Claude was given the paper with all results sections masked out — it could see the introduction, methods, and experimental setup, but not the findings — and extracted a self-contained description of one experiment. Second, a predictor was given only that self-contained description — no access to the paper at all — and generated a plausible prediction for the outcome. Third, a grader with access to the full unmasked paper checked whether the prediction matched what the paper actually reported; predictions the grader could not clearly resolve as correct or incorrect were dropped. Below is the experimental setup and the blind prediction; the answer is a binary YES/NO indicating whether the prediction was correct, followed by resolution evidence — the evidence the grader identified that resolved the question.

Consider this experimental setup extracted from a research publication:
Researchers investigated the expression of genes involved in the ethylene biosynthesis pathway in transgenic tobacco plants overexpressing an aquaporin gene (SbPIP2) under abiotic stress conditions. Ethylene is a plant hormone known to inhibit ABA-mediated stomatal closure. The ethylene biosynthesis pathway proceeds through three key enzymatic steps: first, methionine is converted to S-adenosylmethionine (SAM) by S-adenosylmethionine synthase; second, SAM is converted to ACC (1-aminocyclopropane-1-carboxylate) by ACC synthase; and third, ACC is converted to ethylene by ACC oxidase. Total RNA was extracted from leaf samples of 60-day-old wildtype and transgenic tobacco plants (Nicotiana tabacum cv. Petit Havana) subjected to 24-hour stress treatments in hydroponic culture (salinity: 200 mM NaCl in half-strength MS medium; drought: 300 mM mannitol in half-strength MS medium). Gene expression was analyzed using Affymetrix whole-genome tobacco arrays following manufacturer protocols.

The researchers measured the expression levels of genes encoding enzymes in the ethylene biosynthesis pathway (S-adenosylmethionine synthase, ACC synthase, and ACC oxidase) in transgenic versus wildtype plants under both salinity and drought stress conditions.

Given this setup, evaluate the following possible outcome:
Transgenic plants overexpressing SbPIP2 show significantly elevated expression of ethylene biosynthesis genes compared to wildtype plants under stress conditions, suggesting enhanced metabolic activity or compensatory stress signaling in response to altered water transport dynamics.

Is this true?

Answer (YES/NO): NO